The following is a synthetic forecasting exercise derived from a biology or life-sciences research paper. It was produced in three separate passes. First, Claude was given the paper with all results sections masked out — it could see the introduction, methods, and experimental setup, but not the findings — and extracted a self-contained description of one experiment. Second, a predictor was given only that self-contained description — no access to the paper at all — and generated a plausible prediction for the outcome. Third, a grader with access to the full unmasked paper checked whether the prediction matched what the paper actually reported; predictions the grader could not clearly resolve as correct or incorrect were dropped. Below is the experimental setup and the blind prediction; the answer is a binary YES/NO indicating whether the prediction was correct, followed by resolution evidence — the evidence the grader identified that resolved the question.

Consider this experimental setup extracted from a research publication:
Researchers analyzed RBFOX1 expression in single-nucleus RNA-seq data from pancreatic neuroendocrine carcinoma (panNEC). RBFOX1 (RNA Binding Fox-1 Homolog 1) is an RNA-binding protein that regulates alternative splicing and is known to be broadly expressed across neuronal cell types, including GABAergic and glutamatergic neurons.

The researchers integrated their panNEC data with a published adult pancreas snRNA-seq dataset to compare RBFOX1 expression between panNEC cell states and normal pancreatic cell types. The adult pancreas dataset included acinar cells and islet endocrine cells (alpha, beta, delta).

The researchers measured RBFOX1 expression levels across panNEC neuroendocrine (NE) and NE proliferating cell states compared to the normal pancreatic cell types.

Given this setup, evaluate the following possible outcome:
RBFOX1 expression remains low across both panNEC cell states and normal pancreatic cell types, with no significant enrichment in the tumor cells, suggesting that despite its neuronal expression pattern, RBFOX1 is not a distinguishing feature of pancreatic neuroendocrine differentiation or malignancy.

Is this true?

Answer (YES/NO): NO